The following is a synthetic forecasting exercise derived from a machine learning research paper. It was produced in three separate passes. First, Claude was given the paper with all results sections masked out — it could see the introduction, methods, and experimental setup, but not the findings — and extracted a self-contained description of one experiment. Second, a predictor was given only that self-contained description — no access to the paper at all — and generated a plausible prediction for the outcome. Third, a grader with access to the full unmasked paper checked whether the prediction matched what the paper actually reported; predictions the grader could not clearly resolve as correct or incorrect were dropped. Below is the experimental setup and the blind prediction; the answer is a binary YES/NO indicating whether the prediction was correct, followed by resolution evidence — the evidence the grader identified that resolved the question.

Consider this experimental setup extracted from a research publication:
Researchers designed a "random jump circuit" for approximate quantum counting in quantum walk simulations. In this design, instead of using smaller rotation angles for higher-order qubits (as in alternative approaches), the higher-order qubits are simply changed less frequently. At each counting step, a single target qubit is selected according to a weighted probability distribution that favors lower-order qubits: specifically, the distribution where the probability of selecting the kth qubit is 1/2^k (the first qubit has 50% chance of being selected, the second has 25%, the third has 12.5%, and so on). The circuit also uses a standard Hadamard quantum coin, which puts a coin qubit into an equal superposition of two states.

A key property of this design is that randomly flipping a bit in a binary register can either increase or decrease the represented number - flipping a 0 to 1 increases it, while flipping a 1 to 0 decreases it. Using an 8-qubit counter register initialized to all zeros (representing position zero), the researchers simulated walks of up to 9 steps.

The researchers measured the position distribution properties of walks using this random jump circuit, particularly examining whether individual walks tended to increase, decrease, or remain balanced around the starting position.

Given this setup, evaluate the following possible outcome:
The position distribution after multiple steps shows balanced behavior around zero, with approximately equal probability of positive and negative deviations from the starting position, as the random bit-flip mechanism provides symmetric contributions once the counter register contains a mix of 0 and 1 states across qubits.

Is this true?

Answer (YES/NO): NO